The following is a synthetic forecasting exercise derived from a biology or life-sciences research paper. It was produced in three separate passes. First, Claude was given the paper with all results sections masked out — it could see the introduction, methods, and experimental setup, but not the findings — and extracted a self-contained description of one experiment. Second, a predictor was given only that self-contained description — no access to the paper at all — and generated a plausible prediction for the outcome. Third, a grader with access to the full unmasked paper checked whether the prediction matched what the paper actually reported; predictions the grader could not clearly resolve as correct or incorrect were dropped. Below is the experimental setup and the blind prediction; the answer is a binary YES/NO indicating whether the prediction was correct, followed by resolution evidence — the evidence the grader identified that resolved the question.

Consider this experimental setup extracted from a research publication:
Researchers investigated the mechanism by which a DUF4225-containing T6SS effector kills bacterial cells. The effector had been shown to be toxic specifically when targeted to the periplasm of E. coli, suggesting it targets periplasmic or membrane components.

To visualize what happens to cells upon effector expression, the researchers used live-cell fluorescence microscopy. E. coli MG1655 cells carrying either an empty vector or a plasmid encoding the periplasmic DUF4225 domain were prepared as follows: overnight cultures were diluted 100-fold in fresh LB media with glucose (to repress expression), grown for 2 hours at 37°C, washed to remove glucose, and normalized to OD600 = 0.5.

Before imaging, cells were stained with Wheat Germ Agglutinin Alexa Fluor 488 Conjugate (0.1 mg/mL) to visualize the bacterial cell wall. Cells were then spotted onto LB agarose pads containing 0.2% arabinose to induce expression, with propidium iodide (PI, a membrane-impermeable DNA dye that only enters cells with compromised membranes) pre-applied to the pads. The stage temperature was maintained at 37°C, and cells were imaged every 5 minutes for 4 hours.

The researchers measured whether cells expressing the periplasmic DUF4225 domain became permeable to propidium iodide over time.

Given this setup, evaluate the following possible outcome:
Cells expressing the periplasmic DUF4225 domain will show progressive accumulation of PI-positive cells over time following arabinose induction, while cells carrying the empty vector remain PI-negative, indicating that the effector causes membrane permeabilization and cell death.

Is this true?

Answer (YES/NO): YES